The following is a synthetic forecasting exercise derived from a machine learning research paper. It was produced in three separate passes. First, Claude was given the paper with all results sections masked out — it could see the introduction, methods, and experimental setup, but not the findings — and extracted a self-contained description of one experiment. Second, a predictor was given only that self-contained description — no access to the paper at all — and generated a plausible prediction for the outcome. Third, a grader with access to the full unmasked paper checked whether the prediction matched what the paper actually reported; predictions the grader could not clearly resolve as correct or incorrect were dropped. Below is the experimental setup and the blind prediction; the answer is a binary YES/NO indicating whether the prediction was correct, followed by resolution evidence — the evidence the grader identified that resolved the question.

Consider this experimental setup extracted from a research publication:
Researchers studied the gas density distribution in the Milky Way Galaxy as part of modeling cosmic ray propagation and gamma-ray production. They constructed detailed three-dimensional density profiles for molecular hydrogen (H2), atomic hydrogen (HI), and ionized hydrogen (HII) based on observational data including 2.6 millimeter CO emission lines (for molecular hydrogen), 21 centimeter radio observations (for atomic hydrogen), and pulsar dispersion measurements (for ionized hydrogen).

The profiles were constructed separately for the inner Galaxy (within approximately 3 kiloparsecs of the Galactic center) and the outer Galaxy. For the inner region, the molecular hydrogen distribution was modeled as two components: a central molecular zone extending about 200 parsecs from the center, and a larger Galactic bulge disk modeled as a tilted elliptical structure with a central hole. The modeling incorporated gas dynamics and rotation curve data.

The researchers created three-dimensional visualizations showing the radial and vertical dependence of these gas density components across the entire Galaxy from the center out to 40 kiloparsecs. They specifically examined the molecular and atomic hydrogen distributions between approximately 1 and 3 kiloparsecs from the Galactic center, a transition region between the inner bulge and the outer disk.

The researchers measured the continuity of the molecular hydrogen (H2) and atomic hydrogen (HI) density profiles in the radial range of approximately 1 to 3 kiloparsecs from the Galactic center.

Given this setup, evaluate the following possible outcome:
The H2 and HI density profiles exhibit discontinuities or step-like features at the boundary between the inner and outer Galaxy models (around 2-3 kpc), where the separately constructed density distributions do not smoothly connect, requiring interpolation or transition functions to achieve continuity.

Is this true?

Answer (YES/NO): NO